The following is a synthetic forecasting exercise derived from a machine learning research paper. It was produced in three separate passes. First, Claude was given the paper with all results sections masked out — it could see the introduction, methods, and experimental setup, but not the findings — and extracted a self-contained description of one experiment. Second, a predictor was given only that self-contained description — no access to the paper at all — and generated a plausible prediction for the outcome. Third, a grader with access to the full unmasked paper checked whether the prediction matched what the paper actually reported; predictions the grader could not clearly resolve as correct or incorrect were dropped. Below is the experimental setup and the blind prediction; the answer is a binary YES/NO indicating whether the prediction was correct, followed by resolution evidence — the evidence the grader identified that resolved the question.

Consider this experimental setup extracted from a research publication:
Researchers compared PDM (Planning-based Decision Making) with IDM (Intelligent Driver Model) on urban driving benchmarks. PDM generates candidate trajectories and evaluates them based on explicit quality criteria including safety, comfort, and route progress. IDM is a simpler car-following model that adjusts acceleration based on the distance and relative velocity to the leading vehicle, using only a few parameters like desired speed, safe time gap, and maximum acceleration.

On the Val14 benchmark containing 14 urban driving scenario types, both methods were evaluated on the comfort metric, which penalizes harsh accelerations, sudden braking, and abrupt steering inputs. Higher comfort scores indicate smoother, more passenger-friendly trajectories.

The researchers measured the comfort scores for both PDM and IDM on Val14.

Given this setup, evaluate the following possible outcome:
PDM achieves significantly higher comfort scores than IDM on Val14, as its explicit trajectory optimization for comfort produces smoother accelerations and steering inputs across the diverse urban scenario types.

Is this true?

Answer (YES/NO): NO